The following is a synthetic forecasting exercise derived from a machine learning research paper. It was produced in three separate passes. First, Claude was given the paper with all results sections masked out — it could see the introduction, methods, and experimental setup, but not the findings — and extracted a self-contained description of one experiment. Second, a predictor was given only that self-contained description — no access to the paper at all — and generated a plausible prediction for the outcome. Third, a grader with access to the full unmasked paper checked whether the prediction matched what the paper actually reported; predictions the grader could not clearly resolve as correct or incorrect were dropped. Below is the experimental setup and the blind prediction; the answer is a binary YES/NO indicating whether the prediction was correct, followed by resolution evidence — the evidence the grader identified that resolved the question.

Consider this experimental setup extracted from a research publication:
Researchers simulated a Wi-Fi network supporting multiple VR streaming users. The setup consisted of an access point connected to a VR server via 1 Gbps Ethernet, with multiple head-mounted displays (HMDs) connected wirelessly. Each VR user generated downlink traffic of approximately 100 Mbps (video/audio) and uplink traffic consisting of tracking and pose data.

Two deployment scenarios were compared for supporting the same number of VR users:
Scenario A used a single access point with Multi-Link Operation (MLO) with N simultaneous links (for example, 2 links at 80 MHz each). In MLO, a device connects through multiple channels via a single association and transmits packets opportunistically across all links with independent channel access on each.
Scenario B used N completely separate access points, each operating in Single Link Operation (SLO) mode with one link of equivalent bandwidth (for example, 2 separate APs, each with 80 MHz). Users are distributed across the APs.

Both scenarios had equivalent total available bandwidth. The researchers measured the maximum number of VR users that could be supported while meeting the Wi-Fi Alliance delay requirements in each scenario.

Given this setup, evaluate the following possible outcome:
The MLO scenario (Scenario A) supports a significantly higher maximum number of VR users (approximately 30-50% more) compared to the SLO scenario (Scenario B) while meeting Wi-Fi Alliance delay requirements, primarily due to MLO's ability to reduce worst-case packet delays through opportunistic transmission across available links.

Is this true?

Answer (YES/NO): YES